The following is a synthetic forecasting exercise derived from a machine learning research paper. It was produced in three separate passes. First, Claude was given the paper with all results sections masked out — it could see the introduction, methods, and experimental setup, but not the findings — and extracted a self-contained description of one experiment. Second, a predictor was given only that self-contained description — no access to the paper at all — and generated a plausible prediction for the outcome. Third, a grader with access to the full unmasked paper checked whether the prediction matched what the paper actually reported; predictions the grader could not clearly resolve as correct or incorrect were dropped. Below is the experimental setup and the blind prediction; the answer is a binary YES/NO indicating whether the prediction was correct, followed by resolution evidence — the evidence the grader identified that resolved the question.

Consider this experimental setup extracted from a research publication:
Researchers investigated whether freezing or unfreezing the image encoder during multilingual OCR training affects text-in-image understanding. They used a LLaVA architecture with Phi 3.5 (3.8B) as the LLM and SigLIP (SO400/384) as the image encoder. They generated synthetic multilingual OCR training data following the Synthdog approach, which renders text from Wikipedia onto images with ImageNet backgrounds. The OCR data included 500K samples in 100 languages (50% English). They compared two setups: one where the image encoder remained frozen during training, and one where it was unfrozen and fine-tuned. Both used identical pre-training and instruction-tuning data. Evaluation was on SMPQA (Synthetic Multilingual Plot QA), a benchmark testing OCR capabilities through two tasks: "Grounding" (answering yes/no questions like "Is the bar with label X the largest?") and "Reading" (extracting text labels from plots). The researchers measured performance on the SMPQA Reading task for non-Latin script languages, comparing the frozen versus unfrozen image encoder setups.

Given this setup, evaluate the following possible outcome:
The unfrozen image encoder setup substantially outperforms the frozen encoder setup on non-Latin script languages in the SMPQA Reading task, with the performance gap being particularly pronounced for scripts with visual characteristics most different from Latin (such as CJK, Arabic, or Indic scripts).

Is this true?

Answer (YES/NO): NO